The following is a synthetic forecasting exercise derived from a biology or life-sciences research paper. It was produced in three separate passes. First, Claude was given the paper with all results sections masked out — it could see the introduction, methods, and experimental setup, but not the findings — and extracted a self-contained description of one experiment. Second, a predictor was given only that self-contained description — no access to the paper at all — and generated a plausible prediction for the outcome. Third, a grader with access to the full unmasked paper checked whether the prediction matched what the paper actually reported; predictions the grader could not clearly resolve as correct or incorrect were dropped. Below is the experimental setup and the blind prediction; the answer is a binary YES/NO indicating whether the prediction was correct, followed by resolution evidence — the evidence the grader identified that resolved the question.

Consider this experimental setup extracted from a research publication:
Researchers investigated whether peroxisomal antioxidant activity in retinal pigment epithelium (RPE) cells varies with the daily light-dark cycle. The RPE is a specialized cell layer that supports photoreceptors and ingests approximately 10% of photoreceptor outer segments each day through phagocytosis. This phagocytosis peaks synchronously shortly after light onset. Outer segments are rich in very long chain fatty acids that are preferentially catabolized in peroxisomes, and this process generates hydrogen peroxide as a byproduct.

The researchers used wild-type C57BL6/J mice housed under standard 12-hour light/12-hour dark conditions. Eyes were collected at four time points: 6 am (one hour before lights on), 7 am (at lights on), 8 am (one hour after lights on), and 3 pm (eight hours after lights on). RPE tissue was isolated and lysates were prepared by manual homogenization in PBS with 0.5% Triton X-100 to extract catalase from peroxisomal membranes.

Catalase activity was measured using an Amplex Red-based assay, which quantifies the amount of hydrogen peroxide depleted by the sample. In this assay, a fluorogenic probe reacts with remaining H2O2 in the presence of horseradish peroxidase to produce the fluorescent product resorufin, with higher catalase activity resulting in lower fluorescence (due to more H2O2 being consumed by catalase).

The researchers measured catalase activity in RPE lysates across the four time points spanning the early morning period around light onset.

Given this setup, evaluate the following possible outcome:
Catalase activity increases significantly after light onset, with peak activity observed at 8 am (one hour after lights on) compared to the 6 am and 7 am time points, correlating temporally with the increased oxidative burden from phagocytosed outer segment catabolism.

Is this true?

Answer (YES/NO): NO